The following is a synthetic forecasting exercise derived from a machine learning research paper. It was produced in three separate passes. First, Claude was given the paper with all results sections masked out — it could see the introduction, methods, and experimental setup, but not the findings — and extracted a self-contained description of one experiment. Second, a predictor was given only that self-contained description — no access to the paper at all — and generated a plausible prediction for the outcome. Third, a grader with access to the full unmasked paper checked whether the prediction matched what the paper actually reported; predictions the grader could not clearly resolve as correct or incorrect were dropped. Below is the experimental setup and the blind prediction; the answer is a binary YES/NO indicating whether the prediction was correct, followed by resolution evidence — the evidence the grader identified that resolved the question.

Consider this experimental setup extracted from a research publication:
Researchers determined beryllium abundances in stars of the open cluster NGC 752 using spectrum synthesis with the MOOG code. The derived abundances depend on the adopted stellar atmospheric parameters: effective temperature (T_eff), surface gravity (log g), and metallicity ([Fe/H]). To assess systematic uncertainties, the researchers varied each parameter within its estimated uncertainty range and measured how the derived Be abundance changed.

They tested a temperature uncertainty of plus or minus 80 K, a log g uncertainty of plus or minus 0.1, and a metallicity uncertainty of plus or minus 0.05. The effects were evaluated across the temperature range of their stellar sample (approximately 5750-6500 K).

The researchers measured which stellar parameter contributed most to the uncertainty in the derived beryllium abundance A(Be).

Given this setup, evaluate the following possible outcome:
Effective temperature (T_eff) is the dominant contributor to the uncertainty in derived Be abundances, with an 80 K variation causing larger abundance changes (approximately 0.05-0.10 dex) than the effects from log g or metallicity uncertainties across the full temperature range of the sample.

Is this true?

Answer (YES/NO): NO